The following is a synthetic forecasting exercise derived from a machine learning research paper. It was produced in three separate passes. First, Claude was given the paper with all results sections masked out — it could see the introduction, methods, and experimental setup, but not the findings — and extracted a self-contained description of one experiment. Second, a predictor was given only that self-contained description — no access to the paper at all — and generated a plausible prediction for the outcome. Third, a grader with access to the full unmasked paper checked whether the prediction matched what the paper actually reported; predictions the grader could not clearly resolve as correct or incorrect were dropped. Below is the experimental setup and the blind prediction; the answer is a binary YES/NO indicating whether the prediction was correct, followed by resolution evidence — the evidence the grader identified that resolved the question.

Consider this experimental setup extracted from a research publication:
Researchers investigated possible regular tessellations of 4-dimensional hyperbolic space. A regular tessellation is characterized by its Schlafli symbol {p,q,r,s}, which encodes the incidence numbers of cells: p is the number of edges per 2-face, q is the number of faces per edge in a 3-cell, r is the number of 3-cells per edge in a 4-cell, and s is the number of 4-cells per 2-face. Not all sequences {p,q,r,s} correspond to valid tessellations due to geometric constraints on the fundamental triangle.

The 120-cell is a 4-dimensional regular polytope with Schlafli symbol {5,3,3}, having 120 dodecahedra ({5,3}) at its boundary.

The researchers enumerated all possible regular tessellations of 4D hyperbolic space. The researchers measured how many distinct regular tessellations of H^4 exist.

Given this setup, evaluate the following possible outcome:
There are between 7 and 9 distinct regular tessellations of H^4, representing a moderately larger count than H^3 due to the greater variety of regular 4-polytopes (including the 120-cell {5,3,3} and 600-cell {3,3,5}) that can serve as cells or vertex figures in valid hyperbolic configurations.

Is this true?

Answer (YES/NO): NO